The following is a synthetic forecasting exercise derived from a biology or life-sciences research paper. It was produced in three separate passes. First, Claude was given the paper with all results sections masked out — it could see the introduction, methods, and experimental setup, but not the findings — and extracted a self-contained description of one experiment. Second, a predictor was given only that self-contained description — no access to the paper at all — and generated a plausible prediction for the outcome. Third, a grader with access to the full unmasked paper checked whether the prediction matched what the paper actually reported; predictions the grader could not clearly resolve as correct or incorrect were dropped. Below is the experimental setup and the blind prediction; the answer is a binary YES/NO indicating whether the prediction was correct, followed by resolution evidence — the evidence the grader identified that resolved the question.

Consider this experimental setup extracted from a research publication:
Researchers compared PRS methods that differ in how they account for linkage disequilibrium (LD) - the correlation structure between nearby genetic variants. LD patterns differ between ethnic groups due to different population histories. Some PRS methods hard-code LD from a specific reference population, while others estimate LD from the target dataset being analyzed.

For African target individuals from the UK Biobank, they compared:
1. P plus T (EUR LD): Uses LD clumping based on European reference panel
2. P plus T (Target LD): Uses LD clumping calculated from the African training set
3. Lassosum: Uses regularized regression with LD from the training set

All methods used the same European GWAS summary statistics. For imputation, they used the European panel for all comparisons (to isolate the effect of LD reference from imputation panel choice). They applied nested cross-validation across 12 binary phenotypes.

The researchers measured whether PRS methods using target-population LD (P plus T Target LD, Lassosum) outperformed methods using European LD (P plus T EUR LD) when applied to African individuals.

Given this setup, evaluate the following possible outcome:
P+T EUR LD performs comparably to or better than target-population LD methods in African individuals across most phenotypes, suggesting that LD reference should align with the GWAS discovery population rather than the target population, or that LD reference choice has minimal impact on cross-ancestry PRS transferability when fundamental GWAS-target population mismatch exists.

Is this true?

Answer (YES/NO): NO